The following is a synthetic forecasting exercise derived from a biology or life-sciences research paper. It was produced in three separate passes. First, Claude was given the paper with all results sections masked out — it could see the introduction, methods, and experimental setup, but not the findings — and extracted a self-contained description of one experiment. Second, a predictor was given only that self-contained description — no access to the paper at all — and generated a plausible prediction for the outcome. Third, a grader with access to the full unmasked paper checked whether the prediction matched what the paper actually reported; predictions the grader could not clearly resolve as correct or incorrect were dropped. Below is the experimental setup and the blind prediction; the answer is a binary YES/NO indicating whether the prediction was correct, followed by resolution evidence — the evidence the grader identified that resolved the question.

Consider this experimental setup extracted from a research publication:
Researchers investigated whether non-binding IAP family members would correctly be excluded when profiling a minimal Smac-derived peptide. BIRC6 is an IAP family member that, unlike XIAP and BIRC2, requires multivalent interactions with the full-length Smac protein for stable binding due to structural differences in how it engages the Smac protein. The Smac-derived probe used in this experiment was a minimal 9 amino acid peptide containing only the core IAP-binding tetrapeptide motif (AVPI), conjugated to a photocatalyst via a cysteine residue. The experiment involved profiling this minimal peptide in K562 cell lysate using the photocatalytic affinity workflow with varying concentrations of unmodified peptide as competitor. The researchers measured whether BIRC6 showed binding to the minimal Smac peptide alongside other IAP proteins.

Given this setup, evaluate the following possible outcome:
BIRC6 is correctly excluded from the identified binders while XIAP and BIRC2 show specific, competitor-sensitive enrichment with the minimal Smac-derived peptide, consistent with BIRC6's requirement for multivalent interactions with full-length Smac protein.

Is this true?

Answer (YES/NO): YES